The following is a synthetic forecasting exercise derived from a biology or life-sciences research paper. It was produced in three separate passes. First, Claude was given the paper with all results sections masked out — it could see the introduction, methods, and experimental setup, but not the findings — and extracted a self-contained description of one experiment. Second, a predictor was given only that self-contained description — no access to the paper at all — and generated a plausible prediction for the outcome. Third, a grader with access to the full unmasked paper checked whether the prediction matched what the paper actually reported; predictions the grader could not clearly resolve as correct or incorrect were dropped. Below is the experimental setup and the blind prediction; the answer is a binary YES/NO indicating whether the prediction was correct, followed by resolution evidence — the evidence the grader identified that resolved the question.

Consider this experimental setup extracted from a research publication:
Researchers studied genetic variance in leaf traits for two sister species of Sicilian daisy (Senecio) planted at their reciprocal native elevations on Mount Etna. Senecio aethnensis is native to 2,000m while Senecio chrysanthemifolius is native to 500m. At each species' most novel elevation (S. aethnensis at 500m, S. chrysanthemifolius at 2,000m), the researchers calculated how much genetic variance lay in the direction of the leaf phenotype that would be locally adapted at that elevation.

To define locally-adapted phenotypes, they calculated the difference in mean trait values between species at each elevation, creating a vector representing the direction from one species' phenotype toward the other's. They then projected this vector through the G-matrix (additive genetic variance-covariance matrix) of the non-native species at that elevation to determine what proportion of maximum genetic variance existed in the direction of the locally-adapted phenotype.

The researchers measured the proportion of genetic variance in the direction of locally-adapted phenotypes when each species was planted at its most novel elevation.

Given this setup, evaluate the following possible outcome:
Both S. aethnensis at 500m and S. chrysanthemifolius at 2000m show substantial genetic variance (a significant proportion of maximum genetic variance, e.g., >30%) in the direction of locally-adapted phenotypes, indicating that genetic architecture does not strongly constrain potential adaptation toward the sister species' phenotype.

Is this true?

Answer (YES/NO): NO